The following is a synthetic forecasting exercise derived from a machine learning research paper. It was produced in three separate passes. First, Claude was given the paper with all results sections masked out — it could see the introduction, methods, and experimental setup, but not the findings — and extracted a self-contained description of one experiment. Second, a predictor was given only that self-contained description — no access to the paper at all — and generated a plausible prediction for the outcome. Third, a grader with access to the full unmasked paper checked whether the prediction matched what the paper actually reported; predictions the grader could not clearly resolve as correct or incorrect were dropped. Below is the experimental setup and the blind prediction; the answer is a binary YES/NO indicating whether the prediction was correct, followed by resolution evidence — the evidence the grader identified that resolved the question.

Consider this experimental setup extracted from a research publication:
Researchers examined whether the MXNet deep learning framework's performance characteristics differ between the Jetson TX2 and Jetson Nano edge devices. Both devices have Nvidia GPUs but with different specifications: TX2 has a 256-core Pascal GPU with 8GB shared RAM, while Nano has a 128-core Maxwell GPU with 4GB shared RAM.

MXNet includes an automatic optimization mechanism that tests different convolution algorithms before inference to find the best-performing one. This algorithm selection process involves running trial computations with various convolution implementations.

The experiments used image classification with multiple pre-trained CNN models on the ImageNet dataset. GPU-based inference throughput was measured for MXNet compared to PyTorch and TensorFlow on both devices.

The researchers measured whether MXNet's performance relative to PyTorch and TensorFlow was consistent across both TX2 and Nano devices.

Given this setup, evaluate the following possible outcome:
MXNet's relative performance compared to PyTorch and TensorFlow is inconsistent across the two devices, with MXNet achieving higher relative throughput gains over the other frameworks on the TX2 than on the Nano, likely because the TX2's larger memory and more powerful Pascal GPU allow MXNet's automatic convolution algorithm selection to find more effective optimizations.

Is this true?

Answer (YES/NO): NO